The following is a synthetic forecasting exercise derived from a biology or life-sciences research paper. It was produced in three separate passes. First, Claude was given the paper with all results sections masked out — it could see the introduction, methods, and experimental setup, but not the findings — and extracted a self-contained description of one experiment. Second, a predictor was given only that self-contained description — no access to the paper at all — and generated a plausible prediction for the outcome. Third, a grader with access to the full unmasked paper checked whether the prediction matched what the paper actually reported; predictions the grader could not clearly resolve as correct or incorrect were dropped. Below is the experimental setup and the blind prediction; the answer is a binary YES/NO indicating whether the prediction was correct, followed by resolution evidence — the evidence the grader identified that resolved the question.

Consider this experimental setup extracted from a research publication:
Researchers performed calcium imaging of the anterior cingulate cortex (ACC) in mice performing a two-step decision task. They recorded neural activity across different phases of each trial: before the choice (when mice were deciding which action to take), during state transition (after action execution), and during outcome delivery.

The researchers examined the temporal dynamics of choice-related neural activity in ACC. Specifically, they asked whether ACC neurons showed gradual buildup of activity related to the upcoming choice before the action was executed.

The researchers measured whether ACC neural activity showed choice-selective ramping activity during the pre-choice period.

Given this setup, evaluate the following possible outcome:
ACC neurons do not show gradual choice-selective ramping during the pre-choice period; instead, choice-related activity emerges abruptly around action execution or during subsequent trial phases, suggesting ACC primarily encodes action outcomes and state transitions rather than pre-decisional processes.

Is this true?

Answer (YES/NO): NO